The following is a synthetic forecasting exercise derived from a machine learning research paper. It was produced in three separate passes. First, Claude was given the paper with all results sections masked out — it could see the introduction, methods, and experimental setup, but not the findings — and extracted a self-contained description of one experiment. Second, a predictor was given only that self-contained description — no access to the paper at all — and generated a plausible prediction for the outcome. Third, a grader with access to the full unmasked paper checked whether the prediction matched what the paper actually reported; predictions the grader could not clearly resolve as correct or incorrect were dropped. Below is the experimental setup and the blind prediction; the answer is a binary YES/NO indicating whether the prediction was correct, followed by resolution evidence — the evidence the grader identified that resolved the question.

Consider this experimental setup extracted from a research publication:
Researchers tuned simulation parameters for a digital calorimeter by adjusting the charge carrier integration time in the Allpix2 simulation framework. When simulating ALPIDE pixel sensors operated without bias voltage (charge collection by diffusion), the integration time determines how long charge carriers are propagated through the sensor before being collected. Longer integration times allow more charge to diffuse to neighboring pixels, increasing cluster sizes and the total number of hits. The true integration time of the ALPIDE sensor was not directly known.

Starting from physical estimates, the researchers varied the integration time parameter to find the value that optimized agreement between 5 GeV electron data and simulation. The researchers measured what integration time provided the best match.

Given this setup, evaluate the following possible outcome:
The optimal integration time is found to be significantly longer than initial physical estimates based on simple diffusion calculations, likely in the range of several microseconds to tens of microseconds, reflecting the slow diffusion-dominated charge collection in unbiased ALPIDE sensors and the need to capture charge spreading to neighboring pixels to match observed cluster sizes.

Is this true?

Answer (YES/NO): NO